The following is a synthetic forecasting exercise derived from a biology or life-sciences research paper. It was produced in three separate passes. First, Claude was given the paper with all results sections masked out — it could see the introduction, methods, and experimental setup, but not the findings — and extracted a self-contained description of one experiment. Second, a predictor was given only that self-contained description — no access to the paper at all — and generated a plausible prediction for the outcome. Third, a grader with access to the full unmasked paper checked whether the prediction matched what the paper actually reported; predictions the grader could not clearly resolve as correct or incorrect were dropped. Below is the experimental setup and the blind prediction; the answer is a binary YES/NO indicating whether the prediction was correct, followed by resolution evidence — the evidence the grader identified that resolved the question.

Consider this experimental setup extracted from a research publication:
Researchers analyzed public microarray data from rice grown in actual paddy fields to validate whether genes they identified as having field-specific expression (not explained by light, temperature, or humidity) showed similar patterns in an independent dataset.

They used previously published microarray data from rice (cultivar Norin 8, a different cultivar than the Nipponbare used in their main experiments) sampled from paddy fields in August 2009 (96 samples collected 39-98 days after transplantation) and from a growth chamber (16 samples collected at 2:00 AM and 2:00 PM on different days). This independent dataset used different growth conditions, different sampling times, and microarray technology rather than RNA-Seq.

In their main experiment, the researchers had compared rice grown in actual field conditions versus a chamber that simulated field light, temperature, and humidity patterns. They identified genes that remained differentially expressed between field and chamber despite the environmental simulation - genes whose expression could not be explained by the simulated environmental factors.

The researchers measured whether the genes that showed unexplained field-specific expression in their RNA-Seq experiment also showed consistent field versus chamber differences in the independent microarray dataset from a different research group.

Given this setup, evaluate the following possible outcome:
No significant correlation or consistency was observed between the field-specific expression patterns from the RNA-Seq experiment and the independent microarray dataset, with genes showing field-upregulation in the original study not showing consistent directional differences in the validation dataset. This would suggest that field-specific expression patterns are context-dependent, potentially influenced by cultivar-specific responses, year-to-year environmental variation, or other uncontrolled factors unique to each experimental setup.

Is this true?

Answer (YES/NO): NO